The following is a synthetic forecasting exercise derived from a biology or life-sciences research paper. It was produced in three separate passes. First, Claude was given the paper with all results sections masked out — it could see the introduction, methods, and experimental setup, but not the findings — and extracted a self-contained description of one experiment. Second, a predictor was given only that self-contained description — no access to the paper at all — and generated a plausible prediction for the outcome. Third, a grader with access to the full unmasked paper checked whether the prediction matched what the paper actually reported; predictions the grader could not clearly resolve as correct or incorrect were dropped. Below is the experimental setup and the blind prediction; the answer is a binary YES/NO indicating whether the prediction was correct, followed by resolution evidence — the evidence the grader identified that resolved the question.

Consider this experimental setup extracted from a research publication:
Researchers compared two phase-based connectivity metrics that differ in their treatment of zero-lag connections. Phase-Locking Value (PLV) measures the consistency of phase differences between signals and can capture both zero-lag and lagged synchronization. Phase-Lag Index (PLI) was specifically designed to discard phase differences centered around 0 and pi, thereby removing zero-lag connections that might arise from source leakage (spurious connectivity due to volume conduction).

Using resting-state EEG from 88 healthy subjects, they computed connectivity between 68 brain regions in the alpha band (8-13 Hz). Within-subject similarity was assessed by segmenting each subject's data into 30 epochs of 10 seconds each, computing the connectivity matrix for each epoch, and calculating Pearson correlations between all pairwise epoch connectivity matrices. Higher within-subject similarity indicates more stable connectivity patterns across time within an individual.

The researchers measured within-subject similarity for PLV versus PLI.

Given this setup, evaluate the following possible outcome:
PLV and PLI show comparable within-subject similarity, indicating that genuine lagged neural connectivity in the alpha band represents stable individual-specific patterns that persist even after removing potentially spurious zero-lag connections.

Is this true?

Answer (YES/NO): NO